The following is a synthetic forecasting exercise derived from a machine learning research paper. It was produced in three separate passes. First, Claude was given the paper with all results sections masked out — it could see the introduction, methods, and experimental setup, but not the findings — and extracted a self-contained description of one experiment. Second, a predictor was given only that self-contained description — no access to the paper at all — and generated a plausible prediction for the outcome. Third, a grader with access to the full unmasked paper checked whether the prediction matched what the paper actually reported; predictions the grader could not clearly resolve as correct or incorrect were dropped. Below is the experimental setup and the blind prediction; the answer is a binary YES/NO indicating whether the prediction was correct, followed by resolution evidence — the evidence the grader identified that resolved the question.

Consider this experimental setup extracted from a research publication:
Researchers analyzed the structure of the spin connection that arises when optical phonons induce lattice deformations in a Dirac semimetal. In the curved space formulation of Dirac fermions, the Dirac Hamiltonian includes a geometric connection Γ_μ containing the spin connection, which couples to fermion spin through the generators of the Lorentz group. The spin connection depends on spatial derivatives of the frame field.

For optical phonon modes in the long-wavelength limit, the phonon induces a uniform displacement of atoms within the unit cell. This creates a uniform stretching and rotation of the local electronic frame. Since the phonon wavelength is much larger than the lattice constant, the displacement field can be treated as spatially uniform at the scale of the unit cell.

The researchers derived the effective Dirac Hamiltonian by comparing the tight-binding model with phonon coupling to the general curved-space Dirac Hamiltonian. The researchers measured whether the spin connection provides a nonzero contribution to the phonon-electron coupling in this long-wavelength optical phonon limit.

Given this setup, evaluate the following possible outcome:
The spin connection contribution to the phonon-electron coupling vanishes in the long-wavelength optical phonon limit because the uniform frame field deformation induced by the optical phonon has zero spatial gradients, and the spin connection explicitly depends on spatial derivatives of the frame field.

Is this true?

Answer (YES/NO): YES